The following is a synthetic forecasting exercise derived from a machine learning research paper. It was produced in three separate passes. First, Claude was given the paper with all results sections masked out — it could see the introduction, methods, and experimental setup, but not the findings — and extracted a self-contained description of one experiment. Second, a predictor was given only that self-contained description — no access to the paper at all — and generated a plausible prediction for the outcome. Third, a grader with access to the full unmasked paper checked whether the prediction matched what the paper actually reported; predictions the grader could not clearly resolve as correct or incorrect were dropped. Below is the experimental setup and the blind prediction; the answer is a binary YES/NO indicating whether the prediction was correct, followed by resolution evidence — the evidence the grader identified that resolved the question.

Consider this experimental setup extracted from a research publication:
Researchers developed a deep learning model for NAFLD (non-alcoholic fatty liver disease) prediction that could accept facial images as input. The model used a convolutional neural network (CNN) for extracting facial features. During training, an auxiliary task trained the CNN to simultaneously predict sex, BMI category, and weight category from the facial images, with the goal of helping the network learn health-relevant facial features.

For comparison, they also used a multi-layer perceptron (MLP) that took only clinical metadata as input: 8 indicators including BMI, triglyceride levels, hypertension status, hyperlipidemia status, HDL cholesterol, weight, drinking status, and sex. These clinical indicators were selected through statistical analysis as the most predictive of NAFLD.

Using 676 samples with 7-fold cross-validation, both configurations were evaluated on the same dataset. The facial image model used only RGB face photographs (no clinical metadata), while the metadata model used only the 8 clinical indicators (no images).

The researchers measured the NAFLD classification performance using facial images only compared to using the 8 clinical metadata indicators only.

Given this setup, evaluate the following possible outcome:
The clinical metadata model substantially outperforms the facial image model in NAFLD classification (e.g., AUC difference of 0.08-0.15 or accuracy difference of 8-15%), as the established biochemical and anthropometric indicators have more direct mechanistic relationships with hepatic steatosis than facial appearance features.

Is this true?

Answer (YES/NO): NO